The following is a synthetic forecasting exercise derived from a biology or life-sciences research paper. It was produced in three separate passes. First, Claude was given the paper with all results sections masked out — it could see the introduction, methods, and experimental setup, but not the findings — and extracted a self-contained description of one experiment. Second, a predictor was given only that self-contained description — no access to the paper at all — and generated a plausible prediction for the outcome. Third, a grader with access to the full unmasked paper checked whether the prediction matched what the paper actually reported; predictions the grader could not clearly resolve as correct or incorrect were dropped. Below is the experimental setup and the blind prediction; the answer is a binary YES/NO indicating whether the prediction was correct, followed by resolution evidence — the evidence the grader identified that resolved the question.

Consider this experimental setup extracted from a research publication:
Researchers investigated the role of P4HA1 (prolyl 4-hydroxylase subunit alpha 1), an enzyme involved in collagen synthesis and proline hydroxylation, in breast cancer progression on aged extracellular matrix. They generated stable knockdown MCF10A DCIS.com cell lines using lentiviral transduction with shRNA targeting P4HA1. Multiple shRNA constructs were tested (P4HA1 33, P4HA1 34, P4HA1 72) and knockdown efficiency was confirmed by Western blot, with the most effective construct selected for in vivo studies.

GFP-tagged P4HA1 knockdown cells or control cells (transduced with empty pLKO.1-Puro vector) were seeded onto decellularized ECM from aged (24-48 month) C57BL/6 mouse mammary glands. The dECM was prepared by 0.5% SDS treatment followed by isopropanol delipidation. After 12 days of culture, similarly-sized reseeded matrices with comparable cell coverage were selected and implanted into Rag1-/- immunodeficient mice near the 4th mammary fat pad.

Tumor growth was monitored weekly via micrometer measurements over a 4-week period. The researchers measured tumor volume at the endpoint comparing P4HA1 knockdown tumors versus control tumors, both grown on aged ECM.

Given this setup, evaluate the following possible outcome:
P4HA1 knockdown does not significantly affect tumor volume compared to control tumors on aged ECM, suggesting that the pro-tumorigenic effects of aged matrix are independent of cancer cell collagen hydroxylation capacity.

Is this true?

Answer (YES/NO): NO